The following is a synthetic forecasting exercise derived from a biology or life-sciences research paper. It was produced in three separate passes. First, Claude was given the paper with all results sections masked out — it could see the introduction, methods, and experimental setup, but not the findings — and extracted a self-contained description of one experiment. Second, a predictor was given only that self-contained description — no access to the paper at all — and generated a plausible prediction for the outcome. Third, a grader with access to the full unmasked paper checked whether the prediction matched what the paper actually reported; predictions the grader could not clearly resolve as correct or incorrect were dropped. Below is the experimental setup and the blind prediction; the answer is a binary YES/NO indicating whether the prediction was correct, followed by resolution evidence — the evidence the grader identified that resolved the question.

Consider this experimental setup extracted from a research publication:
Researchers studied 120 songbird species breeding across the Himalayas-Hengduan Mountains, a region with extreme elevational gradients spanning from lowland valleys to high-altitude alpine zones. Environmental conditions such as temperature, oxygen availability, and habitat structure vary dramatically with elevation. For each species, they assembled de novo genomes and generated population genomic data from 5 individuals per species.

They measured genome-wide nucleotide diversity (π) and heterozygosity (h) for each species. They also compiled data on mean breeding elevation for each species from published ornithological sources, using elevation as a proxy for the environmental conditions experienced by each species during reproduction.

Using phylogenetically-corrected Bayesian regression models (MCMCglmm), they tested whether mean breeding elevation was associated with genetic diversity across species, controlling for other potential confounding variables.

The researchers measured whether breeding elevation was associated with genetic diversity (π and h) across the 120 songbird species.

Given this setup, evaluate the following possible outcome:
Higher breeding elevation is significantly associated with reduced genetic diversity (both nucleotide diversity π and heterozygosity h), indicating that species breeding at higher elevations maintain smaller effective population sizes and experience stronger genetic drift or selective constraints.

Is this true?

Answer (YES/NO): NO